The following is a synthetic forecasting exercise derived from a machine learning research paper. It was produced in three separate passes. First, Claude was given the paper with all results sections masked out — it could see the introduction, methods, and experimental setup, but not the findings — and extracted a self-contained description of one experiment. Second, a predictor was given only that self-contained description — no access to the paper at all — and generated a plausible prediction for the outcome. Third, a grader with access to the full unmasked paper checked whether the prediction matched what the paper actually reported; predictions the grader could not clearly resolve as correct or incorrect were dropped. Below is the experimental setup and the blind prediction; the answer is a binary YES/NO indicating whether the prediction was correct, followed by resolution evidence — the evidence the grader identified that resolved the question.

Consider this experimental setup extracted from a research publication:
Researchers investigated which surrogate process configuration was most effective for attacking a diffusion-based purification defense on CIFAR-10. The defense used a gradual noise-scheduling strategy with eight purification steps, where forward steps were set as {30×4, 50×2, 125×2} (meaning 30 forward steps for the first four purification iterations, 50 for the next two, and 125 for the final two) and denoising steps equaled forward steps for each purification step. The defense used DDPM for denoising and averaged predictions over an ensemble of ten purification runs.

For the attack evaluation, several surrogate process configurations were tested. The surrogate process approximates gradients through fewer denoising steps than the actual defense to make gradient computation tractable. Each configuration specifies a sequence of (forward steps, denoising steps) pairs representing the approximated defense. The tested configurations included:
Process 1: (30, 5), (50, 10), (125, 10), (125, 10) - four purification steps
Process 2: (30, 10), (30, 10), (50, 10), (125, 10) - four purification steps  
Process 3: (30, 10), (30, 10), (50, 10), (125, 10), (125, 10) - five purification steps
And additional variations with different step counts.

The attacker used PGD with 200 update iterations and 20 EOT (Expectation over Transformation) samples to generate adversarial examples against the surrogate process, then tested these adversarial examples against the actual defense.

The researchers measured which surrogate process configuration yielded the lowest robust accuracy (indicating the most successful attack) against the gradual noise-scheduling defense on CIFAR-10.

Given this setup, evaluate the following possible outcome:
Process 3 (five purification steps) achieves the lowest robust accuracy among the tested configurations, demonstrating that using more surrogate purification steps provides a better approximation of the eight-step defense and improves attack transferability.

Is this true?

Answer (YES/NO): YES